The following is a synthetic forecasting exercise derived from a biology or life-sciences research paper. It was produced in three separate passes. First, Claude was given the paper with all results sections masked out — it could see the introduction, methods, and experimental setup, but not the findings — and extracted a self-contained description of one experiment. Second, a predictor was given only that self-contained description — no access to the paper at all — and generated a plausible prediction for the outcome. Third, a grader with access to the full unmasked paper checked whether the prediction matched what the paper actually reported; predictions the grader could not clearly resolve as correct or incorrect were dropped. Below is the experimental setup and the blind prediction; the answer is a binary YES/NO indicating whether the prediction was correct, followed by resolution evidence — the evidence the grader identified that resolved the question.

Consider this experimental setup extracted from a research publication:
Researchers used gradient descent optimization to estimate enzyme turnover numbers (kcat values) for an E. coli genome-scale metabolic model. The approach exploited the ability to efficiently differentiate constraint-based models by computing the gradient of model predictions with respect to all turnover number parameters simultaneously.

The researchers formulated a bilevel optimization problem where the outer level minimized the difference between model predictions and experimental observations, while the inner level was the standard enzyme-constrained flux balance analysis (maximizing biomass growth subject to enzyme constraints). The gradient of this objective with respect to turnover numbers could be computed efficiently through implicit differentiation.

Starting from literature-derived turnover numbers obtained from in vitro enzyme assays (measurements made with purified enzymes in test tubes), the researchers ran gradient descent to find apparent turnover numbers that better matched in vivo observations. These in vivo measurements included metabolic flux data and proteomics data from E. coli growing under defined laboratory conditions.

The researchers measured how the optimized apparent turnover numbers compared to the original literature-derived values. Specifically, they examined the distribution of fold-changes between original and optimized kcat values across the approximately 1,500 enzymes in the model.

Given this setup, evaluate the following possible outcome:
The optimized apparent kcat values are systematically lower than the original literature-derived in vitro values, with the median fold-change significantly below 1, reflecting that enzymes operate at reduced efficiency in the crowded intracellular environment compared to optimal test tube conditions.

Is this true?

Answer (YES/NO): NO